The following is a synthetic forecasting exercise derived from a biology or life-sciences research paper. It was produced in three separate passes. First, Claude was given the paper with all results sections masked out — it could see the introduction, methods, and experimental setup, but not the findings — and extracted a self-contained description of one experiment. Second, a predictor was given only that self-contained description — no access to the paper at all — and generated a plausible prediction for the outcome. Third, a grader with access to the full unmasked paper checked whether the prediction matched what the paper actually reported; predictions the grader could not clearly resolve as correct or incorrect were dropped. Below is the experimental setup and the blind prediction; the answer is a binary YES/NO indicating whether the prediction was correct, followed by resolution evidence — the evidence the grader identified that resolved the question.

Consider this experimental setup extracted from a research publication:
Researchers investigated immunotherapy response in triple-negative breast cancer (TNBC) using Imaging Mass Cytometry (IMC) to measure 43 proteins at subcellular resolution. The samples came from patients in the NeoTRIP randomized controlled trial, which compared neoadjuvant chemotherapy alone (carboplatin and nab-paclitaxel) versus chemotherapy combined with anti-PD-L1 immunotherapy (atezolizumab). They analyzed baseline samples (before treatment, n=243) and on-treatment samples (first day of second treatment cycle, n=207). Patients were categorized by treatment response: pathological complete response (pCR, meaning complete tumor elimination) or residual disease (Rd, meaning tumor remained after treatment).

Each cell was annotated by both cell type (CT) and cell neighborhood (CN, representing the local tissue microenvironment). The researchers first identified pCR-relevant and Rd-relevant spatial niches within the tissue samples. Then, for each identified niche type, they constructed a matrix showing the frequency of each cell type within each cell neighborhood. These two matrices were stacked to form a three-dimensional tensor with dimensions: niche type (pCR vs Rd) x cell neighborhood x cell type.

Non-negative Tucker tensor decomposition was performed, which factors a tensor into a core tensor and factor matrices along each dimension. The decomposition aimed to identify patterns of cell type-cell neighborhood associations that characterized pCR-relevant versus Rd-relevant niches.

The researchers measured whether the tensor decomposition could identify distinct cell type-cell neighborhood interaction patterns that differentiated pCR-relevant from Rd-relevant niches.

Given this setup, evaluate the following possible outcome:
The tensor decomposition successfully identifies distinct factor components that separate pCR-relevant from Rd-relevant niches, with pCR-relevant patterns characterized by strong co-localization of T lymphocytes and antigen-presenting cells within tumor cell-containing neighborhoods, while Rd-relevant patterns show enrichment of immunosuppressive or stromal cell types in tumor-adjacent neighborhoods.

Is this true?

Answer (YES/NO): NO